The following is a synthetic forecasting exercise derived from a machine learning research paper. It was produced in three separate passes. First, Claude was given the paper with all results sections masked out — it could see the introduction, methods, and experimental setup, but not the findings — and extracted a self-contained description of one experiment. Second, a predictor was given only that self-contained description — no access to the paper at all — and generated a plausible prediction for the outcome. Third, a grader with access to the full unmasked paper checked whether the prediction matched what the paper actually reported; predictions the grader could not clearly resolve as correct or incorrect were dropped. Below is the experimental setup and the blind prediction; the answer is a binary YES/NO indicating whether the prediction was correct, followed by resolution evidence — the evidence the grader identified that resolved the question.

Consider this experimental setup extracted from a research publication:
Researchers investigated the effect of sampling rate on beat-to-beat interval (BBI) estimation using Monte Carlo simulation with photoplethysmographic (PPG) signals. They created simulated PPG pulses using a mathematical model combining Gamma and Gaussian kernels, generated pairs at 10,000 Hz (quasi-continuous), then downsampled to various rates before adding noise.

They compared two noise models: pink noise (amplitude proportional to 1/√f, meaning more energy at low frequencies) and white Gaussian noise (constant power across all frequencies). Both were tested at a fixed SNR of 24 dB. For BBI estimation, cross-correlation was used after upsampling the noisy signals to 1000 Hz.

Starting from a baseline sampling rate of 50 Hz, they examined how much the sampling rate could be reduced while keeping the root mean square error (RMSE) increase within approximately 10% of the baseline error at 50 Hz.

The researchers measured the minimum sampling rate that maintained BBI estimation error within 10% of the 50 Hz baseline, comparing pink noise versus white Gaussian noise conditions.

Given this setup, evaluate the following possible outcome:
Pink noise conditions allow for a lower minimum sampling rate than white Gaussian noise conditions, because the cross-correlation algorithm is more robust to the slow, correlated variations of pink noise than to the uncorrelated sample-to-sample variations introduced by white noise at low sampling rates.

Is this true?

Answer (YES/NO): YES